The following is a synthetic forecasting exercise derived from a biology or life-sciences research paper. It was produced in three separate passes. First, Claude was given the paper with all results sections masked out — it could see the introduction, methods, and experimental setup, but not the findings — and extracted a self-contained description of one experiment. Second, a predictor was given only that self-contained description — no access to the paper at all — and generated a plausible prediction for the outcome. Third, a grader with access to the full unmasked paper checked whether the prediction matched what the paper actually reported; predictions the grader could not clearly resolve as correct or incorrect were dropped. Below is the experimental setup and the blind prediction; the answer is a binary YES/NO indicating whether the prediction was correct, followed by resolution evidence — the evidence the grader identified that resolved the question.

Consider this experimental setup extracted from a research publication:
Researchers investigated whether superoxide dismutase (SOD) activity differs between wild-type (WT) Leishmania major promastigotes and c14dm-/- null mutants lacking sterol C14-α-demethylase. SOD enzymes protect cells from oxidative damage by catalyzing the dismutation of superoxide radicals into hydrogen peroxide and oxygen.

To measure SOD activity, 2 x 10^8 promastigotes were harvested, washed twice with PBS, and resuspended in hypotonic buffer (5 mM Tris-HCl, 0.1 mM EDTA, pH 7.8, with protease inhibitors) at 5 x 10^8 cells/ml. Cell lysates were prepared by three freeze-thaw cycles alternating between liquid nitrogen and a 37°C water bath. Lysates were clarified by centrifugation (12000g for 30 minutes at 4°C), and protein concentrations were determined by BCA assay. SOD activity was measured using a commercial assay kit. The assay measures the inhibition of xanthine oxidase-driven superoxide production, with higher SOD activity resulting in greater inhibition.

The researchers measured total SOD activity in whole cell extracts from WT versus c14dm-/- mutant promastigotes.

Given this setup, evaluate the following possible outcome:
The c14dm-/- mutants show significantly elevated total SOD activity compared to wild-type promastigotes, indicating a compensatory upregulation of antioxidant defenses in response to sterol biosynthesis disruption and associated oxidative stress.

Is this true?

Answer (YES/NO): YES